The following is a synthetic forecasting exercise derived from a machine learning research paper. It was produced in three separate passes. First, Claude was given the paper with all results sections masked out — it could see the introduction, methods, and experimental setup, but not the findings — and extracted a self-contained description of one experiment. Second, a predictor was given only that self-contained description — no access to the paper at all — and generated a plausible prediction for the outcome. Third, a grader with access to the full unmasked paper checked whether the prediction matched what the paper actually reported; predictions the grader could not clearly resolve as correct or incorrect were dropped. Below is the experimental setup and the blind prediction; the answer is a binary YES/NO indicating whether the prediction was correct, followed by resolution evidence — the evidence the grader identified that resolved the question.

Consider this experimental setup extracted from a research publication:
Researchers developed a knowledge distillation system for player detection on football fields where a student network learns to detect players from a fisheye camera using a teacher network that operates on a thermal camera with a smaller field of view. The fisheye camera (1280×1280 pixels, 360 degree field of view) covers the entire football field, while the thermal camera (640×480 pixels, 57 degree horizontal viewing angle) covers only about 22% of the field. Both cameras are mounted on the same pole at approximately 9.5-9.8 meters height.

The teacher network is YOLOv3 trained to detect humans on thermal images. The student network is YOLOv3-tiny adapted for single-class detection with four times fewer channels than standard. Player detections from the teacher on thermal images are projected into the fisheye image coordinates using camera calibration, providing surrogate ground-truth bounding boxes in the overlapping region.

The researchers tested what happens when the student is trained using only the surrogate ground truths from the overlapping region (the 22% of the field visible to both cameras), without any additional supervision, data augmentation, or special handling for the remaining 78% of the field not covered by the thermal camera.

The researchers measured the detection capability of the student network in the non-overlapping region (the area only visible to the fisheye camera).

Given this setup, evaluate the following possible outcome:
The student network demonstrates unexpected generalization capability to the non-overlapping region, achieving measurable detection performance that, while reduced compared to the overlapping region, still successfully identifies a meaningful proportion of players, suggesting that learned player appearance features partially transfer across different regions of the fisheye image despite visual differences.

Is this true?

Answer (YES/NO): NO